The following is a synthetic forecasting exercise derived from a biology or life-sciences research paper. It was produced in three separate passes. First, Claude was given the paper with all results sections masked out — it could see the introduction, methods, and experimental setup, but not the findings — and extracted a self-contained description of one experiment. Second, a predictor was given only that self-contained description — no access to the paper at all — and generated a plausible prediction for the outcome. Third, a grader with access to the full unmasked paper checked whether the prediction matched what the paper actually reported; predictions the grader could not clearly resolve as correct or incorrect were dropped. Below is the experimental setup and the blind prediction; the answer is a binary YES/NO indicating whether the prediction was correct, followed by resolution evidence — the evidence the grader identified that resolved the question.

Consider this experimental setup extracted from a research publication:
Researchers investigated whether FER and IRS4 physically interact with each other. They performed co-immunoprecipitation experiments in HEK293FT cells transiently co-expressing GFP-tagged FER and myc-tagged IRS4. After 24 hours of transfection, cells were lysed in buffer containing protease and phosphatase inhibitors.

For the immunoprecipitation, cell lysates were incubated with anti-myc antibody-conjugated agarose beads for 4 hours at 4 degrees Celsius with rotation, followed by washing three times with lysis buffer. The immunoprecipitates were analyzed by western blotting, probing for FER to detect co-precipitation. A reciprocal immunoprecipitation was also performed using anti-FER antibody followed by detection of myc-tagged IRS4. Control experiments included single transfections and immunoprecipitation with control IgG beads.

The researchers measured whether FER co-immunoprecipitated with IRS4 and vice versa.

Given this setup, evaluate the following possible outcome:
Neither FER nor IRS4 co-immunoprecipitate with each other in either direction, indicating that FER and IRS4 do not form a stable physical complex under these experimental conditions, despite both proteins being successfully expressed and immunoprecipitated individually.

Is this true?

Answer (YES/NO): NO